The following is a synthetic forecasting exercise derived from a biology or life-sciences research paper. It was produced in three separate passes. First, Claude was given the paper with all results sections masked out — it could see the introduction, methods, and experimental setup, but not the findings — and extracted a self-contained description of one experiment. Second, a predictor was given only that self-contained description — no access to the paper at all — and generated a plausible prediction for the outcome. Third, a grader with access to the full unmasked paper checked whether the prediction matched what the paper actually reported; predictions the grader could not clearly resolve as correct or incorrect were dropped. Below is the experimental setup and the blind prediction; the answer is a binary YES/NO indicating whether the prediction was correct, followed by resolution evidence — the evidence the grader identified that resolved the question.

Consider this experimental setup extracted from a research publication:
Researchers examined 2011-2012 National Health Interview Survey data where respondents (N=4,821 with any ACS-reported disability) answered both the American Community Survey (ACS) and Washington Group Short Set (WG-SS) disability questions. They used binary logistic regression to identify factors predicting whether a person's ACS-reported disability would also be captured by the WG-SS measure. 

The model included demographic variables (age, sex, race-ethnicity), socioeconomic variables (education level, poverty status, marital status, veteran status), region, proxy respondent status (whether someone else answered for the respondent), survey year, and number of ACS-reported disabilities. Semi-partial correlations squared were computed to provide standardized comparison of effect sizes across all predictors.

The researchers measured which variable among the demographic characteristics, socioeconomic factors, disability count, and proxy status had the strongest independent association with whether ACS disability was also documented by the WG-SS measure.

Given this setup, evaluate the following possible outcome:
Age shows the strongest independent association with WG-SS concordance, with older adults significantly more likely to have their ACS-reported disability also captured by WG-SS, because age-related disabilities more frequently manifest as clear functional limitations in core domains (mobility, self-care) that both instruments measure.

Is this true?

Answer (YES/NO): NO